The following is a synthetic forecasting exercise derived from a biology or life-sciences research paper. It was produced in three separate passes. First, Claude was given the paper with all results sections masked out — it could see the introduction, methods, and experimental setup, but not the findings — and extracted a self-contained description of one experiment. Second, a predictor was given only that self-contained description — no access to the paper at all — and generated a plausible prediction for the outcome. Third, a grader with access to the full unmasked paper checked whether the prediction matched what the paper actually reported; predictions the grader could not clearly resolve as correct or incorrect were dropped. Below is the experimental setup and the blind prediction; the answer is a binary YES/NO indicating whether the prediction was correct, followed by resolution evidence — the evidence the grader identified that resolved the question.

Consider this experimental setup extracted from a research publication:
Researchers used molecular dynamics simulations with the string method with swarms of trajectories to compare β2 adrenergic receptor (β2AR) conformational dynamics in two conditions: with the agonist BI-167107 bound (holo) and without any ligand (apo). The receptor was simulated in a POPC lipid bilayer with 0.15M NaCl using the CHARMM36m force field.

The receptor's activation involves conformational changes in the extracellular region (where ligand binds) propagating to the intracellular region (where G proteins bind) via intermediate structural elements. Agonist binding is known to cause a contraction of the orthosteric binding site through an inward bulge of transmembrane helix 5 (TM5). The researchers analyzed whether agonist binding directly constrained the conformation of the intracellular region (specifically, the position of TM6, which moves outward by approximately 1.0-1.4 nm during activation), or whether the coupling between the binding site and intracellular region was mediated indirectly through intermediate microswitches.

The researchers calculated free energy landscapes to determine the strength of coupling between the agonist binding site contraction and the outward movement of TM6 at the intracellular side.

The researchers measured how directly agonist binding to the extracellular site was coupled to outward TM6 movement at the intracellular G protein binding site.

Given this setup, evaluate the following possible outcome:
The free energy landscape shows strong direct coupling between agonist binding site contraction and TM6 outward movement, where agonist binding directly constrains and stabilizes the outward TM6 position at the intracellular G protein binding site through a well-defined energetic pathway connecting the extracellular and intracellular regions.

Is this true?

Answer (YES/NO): NO